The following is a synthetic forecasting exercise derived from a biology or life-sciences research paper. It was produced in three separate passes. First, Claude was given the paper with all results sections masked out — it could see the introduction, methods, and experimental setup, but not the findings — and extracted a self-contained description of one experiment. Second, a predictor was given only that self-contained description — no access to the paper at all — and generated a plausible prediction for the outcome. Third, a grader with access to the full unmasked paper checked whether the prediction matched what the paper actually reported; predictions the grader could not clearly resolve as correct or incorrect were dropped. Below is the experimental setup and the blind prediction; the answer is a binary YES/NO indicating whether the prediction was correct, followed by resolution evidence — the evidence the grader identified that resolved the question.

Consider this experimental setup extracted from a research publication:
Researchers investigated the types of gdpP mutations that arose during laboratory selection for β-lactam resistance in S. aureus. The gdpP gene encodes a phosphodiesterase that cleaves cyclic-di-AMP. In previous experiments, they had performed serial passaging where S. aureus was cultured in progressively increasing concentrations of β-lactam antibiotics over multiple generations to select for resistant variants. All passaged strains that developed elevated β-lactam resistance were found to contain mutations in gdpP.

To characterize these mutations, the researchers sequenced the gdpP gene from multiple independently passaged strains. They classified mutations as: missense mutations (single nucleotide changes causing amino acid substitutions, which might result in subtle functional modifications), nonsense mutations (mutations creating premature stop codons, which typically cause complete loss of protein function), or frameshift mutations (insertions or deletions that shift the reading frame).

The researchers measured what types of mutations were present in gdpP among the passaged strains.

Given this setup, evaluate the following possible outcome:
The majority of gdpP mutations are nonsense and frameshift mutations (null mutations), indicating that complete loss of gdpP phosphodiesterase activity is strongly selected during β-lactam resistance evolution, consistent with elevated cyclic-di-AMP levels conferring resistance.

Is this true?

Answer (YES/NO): NO